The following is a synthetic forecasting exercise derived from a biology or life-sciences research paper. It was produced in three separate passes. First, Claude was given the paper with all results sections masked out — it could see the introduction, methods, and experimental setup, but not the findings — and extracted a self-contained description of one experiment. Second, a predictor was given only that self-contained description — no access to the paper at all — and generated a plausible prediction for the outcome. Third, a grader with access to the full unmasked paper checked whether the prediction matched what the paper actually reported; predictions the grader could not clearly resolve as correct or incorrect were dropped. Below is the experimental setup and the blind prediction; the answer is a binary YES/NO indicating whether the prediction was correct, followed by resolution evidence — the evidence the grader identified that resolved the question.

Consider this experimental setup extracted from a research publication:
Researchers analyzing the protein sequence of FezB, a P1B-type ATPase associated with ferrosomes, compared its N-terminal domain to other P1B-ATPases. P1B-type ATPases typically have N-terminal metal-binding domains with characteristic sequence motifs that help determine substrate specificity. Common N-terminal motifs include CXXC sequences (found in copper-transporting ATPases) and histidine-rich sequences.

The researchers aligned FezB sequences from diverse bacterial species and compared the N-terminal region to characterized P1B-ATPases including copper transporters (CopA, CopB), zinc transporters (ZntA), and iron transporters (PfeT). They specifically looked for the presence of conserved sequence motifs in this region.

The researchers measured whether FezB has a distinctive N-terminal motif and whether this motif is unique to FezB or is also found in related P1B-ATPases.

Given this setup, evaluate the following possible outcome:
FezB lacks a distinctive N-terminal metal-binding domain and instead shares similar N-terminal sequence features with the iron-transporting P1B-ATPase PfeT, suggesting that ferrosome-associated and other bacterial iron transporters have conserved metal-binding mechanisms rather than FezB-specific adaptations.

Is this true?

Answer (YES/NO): NO